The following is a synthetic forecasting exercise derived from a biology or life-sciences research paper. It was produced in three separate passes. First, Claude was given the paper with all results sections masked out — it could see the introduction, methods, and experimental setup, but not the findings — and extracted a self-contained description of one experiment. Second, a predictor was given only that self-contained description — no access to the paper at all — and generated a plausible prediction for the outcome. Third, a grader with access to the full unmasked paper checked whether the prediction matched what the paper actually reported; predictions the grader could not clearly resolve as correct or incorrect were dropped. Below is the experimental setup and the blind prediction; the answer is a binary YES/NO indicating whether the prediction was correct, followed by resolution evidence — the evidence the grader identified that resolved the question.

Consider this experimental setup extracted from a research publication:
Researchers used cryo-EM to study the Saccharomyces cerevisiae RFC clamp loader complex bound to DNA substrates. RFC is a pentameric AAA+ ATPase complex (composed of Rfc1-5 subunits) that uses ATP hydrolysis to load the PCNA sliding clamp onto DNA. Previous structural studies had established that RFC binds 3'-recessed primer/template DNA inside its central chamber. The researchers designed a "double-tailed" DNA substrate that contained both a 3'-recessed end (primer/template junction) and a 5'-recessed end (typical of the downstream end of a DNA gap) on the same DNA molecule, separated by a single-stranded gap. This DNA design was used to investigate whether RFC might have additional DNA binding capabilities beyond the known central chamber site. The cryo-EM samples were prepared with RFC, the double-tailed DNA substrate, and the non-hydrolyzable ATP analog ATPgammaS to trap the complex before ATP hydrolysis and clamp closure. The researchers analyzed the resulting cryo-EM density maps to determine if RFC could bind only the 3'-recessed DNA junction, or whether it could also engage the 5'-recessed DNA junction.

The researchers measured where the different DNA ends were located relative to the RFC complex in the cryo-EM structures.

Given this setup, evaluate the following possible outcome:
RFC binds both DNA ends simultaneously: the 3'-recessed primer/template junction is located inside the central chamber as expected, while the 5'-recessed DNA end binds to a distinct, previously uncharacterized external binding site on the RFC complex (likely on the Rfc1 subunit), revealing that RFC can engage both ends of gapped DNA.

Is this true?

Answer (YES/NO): YES